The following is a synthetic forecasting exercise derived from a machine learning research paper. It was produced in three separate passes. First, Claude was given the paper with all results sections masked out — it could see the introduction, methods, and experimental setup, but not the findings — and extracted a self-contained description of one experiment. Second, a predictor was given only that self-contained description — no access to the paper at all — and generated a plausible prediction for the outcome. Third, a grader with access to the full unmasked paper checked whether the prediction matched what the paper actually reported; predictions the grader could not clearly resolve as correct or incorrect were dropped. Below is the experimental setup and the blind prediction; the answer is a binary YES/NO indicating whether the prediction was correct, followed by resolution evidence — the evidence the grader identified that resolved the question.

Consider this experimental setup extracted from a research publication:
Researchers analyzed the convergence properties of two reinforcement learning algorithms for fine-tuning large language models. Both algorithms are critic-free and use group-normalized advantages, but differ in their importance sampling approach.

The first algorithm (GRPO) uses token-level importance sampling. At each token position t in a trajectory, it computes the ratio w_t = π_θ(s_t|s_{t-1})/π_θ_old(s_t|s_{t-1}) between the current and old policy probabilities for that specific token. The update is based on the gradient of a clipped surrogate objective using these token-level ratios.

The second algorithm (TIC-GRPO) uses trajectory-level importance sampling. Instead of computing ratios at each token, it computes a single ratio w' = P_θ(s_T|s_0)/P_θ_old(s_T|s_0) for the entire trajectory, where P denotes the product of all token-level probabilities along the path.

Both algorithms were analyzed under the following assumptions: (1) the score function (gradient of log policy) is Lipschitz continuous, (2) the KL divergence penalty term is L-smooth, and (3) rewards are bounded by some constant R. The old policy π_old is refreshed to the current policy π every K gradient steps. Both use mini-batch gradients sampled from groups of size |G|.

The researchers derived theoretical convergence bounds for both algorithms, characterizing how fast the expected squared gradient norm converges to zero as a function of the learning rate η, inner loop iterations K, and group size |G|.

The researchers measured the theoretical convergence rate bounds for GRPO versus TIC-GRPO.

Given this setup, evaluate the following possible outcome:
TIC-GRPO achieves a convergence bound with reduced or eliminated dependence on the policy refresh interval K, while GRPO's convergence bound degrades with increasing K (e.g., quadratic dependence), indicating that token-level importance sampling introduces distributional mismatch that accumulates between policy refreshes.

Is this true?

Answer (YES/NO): NO